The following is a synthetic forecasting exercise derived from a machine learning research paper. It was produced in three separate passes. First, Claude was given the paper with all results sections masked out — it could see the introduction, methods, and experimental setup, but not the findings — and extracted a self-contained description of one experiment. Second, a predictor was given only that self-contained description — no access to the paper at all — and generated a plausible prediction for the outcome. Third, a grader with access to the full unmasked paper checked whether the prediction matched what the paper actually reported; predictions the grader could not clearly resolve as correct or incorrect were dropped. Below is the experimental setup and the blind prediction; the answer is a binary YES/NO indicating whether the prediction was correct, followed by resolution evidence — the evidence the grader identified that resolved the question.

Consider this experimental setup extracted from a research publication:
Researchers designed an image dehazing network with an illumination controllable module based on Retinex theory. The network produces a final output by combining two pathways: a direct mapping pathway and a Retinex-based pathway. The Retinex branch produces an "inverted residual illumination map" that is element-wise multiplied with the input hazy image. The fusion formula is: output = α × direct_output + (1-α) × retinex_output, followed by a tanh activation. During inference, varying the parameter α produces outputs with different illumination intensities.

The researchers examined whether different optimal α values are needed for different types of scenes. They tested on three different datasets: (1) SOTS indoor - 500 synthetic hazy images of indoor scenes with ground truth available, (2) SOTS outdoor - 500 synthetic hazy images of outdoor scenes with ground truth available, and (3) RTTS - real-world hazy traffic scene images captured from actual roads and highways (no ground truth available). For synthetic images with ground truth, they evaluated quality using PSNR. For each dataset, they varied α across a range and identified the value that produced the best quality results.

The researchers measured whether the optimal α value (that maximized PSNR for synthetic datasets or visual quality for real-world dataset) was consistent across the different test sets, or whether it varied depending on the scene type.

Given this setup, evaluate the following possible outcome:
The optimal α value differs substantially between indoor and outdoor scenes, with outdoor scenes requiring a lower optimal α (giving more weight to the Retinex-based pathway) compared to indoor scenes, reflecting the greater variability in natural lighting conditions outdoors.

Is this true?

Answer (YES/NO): NO